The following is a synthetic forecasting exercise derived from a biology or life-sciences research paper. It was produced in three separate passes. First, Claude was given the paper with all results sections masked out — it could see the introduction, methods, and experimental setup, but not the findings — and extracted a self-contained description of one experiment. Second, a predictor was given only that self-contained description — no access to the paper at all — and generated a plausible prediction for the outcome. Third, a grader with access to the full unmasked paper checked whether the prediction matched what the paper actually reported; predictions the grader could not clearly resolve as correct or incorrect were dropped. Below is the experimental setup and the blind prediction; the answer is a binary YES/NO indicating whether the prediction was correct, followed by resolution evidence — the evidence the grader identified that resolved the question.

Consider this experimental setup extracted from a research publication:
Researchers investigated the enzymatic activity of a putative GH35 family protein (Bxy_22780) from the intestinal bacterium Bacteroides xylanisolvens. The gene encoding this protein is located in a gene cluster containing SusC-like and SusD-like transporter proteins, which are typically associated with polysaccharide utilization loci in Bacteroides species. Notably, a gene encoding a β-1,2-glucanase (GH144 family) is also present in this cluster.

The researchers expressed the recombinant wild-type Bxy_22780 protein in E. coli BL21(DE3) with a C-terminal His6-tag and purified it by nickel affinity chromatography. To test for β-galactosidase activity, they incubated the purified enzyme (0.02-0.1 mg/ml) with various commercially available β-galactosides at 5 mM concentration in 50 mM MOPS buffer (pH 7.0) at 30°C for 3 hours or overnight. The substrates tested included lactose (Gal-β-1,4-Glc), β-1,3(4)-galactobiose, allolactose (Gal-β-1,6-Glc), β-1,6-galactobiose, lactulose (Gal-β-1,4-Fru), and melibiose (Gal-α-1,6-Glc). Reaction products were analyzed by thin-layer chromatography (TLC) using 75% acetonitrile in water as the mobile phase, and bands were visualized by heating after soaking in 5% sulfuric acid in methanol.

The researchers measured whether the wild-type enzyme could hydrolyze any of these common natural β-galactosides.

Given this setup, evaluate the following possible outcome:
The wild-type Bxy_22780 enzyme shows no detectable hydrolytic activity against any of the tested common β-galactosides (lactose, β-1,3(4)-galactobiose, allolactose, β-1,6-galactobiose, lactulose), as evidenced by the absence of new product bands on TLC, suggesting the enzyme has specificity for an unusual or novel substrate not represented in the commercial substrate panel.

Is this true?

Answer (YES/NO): YES